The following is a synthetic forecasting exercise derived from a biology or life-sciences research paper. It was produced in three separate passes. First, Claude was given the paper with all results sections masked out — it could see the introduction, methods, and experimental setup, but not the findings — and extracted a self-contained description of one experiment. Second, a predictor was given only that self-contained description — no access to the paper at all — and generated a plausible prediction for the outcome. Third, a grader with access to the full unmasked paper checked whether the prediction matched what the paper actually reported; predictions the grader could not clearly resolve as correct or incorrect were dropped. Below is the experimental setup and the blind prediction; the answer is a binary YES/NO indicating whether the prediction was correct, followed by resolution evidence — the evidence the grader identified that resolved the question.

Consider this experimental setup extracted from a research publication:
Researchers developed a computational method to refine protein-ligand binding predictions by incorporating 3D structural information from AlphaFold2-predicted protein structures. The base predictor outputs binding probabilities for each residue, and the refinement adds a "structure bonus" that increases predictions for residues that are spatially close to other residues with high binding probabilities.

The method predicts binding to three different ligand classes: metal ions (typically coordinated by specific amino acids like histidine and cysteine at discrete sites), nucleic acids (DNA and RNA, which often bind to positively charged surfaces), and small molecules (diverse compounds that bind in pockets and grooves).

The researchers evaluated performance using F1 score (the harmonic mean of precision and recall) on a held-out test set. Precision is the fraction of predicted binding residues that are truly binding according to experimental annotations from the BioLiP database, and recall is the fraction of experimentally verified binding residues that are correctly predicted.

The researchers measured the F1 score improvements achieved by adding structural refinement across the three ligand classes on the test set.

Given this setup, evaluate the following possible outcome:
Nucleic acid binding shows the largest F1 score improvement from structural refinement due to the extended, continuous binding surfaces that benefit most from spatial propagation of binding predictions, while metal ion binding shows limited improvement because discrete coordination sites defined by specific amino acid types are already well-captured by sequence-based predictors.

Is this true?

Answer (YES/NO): NO